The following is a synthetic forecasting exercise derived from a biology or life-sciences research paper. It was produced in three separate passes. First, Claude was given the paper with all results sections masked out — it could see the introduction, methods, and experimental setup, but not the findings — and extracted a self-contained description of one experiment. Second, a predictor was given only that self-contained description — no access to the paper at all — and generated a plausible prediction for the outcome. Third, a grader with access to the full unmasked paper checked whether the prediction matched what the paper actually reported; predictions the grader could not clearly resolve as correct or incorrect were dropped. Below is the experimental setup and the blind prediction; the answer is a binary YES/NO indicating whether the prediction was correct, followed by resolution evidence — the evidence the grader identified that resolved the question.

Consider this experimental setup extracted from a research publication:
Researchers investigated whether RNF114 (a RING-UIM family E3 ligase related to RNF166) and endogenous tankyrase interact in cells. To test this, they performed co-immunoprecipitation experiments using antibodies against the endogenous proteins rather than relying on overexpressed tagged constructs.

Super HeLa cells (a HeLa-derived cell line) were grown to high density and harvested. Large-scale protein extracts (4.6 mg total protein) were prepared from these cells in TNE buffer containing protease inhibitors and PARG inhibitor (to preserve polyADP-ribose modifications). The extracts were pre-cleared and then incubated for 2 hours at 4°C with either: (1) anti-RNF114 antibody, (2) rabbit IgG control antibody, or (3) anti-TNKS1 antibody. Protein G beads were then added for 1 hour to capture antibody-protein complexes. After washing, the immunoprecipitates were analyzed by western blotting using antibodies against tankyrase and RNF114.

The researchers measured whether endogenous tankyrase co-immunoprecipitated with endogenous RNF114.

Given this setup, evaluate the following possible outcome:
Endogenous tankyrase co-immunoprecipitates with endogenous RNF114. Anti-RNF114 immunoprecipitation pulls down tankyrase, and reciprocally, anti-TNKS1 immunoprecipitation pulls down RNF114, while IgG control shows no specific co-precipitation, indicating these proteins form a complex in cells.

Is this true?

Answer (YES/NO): NO